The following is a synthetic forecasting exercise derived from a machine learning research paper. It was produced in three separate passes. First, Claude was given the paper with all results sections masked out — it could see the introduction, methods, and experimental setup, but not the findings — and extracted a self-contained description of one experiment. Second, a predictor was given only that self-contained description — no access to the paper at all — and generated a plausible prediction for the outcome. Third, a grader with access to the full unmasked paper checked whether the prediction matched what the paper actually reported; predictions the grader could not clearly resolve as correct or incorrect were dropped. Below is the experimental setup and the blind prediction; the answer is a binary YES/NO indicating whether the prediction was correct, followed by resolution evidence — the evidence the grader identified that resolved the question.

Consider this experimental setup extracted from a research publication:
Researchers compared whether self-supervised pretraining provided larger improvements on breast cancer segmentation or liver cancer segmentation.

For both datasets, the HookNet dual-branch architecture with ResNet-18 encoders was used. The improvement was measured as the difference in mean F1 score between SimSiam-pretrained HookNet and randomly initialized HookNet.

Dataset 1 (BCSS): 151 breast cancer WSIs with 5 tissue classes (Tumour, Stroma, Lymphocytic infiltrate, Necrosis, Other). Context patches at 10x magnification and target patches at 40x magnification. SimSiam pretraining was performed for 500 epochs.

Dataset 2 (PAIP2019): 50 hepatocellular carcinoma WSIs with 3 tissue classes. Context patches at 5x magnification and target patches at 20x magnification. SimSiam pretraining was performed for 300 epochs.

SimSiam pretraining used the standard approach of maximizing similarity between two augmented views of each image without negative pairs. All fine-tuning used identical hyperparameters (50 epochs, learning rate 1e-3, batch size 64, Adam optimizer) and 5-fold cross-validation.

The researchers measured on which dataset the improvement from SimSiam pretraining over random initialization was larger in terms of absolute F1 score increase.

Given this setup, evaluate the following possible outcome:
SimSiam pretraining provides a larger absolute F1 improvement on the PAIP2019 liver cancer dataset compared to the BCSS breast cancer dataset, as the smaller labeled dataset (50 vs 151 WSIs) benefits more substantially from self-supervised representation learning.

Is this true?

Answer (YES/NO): NO